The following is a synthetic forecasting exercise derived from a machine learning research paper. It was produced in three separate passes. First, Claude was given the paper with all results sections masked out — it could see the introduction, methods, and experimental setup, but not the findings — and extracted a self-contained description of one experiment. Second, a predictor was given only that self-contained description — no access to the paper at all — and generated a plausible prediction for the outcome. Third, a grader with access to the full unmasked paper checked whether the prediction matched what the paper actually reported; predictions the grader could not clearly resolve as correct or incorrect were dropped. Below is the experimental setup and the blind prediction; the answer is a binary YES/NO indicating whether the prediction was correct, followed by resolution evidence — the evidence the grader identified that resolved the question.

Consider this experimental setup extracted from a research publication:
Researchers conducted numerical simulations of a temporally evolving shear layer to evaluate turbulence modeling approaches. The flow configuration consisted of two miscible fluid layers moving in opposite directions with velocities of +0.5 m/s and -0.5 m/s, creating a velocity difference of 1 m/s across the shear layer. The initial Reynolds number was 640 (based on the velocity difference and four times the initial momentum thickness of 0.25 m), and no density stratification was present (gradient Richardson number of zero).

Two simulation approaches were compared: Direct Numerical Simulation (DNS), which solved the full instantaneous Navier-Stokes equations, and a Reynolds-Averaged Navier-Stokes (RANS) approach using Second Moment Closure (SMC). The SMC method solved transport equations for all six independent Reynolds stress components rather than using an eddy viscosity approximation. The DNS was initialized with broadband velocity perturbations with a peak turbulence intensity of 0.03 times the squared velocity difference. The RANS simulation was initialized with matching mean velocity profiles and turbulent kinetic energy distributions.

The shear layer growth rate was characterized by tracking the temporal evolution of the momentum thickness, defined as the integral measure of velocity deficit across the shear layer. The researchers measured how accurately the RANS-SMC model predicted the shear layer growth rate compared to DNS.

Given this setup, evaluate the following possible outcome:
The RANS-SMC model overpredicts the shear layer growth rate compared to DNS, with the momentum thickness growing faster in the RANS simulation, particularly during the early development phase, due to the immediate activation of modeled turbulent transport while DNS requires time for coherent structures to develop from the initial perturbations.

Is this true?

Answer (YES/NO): NO